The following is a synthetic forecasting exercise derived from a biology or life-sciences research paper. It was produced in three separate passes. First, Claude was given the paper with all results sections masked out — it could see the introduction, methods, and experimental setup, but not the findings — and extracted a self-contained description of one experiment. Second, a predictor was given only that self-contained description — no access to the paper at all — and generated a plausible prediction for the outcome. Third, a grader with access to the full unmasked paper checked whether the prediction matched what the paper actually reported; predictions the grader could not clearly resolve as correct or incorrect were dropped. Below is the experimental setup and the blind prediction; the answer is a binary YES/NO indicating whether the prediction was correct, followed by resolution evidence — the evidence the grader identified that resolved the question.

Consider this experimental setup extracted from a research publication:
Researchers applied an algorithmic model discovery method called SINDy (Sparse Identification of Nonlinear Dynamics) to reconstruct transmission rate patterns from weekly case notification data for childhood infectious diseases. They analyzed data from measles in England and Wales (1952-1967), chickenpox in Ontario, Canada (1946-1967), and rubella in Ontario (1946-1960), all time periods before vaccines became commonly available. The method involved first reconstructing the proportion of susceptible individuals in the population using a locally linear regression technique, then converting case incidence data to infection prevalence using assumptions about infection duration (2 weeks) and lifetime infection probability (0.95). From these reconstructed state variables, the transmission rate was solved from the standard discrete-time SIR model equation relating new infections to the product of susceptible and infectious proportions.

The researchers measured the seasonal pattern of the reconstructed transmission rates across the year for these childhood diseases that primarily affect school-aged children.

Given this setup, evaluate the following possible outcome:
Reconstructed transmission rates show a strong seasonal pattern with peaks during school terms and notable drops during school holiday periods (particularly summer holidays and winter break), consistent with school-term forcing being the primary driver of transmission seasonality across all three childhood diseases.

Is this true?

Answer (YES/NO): YES